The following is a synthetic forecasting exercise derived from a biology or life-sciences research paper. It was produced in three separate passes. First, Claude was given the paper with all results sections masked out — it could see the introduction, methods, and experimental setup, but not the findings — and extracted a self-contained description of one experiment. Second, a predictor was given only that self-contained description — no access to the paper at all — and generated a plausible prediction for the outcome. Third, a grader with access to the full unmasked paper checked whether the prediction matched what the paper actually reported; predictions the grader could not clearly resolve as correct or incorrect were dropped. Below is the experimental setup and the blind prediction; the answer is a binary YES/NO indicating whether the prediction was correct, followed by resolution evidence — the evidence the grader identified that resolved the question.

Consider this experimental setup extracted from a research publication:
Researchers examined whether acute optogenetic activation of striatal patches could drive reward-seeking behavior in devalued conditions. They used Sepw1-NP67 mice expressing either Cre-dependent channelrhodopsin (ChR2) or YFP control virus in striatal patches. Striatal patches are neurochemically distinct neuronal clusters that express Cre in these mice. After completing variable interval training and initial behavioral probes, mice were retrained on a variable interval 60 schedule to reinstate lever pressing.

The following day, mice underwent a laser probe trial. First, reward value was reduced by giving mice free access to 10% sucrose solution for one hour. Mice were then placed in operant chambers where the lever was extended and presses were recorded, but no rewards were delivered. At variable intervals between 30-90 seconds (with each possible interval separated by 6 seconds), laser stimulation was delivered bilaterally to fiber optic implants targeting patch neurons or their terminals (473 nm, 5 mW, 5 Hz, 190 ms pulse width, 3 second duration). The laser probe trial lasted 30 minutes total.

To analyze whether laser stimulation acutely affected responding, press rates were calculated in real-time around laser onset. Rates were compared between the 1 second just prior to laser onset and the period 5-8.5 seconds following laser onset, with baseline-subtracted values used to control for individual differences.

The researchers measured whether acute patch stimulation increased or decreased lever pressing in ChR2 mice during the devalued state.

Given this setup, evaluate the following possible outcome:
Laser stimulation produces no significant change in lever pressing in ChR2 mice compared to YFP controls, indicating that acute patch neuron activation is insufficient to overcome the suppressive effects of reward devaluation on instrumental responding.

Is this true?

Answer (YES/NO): NO